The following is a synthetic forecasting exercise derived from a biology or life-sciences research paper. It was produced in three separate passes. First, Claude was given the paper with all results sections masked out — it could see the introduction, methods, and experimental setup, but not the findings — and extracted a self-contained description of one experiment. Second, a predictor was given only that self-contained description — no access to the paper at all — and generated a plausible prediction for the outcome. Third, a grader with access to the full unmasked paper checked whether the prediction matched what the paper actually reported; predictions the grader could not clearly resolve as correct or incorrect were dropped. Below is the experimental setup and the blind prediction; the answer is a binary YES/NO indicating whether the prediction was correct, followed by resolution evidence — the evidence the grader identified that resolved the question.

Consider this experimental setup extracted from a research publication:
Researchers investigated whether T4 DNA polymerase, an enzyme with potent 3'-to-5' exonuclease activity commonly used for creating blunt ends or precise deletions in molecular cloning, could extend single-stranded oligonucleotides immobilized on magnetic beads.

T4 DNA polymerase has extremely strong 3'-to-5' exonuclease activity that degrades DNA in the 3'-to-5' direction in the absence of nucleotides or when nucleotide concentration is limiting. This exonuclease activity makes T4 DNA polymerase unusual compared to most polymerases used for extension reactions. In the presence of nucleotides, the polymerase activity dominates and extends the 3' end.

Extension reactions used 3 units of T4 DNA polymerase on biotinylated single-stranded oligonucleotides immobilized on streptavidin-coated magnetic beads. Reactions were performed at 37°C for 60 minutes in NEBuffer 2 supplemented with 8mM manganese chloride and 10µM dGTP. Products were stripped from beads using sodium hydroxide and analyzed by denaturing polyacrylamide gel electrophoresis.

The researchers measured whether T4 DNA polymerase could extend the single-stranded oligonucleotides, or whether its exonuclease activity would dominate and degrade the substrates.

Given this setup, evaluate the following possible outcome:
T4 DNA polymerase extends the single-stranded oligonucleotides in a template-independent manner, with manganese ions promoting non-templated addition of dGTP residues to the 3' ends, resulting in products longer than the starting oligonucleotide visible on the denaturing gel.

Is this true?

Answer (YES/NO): NO